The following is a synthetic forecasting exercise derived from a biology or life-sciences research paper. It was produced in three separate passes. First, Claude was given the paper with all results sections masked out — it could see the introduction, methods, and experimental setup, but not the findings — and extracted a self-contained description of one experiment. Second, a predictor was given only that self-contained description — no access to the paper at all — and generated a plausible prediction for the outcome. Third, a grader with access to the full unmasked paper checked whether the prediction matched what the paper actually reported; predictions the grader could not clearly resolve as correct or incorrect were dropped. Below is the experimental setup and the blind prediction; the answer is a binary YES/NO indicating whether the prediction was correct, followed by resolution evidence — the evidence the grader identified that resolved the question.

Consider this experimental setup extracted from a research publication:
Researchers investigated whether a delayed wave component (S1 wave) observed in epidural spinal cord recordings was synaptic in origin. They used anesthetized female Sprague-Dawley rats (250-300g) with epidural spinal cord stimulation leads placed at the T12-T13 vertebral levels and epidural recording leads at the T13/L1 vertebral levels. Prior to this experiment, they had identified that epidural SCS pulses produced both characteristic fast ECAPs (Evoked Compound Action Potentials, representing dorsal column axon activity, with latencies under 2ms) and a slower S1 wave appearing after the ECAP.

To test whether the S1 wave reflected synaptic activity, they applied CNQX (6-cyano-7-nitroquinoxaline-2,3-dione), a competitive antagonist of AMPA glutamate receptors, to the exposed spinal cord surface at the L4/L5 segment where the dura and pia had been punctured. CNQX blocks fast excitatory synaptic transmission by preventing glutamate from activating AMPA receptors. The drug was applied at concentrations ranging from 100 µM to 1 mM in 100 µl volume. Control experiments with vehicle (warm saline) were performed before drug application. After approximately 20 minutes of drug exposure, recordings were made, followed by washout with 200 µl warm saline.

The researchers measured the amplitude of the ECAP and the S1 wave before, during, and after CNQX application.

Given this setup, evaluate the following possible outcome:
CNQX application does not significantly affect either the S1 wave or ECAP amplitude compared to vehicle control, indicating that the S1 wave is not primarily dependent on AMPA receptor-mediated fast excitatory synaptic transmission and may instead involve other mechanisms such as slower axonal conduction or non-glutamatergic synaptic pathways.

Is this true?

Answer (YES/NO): NO